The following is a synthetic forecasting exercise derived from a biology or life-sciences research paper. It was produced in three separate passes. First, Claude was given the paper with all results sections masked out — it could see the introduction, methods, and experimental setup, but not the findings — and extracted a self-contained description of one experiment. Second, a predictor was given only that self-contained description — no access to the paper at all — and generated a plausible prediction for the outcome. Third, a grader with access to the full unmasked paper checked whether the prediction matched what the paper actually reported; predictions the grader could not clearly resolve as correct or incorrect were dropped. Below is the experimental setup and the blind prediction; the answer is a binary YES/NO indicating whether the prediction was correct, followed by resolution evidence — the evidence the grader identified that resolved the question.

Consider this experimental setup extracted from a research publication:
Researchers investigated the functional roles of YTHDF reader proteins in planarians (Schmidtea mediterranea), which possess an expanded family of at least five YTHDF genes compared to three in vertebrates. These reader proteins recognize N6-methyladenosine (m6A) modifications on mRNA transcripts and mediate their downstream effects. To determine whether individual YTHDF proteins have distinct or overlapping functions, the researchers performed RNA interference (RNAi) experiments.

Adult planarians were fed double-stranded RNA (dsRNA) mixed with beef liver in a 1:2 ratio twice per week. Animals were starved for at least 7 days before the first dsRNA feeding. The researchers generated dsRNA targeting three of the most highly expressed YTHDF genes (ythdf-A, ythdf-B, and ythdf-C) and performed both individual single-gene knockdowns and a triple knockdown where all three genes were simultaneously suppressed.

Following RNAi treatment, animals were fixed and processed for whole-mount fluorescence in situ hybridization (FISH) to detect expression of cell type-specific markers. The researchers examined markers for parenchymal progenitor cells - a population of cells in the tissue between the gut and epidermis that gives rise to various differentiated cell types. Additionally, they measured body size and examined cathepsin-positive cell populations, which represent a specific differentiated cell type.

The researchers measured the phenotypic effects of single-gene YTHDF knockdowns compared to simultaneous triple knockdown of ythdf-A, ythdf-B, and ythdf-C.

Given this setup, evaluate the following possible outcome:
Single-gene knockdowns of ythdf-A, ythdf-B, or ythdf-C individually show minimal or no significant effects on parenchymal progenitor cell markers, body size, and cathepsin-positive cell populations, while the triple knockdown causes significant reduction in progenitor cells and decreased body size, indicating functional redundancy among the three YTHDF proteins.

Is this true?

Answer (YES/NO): YES